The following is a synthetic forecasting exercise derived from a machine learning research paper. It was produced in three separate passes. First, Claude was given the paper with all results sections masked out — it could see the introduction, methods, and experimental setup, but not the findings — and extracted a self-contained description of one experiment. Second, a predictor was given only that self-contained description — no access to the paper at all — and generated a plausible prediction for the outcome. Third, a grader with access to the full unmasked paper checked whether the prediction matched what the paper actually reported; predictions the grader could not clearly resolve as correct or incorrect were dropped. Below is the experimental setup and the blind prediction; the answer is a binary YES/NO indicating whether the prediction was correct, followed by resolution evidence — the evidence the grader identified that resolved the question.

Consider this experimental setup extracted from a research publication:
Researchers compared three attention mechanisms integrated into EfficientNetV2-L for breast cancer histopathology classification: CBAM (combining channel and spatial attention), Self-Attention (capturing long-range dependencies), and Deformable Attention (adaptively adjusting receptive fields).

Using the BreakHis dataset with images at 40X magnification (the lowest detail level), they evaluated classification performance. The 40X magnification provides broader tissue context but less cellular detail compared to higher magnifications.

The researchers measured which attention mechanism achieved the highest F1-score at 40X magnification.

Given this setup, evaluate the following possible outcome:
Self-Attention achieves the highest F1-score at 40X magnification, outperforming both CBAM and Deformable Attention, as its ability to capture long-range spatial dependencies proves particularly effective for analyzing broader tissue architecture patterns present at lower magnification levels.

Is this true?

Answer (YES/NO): NO